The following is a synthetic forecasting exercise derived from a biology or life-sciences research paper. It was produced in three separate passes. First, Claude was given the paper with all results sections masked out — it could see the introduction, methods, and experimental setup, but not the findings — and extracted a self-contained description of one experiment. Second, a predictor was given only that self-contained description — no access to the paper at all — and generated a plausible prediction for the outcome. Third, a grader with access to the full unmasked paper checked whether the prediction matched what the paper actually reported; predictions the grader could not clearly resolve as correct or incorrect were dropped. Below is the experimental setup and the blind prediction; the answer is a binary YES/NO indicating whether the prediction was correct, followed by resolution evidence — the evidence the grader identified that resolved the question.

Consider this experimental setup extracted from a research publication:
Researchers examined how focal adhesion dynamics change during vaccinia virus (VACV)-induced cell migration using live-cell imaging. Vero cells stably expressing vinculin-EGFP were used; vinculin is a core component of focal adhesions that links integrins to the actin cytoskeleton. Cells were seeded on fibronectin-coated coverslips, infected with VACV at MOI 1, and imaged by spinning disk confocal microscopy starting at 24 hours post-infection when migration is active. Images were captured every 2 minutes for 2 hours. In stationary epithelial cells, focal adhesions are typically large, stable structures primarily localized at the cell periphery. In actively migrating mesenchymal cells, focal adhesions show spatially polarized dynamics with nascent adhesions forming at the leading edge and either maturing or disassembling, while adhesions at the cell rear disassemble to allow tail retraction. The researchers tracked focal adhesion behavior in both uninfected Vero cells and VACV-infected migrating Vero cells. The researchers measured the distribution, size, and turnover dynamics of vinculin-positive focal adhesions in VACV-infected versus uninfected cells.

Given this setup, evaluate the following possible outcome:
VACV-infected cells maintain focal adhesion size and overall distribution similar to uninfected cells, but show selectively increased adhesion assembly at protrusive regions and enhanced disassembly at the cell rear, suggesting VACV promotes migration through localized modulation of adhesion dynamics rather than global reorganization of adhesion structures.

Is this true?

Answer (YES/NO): NO